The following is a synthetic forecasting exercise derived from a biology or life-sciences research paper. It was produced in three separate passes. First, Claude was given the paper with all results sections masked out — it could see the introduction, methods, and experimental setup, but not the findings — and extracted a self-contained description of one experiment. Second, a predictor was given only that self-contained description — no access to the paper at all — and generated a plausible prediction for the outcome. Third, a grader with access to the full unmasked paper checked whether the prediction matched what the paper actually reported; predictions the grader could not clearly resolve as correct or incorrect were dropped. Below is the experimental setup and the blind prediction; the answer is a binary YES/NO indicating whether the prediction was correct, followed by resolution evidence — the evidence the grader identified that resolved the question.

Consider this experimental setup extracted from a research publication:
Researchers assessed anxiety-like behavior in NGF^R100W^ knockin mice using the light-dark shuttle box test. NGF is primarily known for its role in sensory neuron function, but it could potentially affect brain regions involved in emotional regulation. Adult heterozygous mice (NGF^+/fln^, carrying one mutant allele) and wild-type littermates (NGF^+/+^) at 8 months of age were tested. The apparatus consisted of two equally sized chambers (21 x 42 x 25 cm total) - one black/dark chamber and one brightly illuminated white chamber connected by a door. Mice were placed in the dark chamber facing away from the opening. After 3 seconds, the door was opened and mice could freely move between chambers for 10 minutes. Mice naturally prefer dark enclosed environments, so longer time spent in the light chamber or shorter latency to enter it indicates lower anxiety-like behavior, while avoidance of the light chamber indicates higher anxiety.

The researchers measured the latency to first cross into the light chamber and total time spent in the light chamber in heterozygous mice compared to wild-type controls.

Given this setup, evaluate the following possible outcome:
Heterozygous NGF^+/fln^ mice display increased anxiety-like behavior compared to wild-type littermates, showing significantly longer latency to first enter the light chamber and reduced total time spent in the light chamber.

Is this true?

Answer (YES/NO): NO